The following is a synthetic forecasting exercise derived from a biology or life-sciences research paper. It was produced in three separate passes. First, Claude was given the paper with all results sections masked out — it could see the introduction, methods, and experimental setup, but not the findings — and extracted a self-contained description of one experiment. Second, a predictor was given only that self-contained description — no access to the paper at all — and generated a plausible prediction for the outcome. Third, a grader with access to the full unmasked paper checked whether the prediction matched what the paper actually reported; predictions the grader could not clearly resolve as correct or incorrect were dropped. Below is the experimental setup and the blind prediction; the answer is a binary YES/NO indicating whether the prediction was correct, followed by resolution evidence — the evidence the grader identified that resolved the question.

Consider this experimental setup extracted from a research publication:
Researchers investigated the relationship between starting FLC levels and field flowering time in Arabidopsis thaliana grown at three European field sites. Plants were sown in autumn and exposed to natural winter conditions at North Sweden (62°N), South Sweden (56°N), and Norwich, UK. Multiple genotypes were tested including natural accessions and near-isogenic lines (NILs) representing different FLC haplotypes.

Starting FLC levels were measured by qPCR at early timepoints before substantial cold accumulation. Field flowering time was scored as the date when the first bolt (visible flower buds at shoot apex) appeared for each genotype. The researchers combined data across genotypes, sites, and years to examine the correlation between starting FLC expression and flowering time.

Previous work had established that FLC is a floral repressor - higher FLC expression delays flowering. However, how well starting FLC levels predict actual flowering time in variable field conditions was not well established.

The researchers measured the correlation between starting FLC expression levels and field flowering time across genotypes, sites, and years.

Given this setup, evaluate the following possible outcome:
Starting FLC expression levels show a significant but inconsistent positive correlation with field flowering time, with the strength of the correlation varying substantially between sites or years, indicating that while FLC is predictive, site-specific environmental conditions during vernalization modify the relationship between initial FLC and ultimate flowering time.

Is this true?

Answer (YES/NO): NO